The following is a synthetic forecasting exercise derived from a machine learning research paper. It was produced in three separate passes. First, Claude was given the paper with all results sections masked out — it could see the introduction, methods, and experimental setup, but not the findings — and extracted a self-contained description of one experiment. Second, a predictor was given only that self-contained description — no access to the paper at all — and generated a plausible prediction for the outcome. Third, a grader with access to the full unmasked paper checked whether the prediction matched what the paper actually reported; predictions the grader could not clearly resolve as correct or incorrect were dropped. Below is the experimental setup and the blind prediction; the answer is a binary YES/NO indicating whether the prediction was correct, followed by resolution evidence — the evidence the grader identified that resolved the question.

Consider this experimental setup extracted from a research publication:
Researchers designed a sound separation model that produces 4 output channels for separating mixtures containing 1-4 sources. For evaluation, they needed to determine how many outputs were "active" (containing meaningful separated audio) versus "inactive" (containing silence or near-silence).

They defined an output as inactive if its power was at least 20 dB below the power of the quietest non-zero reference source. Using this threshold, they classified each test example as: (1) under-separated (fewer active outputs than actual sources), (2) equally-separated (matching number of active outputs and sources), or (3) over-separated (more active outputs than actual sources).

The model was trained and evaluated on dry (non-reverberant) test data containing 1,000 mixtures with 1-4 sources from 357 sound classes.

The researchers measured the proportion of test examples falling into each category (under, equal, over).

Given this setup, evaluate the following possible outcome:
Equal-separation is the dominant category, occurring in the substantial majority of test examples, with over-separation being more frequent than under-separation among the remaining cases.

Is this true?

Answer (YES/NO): NO